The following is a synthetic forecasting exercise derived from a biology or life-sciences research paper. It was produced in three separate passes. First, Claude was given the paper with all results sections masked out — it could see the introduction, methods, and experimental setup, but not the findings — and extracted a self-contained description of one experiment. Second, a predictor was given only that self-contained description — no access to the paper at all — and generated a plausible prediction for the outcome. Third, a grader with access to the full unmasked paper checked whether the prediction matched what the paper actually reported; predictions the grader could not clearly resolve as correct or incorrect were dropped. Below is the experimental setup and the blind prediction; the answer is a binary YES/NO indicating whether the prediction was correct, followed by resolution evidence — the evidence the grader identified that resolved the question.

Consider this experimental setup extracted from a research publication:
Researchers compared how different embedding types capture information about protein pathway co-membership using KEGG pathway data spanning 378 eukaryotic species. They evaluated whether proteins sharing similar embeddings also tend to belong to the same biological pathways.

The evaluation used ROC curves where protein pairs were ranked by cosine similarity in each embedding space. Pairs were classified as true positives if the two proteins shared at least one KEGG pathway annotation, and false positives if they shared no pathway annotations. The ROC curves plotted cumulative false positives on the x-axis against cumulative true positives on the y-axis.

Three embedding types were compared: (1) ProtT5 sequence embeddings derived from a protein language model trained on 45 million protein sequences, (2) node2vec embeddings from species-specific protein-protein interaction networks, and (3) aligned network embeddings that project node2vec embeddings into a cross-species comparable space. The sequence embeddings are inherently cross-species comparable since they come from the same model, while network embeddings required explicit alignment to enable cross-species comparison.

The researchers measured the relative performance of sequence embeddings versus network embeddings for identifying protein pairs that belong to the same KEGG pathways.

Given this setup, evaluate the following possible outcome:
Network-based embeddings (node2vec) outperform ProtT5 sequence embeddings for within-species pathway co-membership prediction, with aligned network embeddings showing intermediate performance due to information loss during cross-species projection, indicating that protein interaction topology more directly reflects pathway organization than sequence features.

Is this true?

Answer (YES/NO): NO